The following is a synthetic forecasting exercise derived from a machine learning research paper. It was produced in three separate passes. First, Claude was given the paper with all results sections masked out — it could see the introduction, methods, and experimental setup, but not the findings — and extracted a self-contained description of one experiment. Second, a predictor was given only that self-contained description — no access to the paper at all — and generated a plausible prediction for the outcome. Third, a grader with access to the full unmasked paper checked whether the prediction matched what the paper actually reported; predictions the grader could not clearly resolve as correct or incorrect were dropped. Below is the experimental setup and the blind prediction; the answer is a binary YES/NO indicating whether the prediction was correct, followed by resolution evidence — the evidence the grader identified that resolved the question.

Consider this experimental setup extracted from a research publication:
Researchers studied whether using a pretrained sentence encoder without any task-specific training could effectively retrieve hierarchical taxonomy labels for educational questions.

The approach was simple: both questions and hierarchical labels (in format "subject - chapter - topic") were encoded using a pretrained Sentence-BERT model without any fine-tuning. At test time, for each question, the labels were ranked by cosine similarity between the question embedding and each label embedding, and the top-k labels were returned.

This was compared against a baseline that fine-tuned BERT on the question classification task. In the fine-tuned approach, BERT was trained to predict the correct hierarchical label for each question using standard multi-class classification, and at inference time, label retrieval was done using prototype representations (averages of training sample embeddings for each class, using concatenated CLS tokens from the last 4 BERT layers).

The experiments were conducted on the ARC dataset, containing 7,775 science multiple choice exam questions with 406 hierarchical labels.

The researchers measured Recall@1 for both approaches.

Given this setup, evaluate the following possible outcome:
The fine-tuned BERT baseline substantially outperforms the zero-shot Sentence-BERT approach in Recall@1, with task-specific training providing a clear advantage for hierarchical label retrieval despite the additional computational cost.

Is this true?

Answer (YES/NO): YES